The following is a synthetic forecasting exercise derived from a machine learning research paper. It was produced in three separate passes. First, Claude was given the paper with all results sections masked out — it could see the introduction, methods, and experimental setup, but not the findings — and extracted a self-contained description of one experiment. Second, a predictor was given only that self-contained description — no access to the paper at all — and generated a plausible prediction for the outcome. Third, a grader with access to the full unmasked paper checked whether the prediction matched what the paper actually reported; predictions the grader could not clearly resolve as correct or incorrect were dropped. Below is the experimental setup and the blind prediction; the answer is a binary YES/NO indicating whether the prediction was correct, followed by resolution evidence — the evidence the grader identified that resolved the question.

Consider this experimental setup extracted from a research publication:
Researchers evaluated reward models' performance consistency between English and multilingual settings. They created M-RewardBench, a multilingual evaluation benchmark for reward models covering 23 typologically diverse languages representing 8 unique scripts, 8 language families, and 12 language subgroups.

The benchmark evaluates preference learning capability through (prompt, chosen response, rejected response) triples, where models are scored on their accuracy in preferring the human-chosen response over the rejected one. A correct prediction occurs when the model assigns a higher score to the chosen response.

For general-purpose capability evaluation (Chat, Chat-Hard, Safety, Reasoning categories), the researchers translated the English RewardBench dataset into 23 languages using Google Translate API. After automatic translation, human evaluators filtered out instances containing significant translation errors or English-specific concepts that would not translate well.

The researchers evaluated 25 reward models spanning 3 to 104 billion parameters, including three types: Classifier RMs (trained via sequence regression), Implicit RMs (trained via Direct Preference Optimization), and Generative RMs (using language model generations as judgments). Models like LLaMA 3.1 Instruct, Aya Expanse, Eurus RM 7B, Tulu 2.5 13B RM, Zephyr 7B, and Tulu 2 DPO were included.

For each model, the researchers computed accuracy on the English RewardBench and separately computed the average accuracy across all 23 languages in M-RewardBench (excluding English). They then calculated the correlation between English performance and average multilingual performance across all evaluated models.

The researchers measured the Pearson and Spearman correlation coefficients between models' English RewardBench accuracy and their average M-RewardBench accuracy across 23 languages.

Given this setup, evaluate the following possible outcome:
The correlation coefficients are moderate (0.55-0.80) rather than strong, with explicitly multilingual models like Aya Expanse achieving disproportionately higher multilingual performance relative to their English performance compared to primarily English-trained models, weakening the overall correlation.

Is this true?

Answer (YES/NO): NO